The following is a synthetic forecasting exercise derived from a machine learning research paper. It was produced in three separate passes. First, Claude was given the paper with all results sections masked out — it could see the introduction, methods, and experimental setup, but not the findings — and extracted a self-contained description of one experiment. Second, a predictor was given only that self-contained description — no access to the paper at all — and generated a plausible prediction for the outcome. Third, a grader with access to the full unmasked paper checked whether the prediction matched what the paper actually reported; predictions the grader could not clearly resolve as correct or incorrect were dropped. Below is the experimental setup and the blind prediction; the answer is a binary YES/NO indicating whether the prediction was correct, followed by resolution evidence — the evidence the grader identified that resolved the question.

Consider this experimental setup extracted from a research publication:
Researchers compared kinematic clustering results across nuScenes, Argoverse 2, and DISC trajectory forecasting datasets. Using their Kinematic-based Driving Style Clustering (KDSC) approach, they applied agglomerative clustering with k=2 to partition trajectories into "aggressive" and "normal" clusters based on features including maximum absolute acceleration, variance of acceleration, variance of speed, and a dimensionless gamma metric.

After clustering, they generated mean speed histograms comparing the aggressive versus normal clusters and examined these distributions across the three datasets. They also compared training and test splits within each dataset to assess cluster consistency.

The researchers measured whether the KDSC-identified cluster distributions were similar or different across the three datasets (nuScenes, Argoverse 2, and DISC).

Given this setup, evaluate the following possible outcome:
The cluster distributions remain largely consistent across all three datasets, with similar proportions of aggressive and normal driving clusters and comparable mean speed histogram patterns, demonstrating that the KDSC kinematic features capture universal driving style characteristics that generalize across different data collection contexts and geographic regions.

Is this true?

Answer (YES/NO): NO